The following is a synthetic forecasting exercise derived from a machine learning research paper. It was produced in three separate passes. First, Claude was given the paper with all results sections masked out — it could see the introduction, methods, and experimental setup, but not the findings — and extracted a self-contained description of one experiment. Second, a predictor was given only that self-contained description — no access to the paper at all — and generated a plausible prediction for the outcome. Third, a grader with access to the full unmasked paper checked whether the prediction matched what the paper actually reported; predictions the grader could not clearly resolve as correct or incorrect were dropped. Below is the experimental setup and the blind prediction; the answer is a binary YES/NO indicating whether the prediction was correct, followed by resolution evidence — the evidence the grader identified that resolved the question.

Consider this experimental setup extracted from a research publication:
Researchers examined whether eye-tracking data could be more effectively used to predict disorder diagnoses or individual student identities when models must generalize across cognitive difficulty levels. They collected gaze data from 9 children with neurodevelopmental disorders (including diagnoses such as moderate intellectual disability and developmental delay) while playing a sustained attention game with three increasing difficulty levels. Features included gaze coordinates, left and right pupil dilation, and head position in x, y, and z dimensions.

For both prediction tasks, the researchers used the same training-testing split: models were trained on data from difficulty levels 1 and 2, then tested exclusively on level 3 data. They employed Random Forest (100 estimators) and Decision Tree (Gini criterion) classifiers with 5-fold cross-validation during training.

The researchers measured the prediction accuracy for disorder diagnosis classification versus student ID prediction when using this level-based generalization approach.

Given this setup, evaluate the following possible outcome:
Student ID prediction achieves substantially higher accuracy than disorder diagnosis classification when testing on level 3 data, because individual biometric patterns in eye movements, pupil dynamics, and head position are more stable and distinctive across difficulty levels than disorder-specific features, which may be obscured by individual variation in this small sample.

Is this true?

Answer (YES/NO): NO